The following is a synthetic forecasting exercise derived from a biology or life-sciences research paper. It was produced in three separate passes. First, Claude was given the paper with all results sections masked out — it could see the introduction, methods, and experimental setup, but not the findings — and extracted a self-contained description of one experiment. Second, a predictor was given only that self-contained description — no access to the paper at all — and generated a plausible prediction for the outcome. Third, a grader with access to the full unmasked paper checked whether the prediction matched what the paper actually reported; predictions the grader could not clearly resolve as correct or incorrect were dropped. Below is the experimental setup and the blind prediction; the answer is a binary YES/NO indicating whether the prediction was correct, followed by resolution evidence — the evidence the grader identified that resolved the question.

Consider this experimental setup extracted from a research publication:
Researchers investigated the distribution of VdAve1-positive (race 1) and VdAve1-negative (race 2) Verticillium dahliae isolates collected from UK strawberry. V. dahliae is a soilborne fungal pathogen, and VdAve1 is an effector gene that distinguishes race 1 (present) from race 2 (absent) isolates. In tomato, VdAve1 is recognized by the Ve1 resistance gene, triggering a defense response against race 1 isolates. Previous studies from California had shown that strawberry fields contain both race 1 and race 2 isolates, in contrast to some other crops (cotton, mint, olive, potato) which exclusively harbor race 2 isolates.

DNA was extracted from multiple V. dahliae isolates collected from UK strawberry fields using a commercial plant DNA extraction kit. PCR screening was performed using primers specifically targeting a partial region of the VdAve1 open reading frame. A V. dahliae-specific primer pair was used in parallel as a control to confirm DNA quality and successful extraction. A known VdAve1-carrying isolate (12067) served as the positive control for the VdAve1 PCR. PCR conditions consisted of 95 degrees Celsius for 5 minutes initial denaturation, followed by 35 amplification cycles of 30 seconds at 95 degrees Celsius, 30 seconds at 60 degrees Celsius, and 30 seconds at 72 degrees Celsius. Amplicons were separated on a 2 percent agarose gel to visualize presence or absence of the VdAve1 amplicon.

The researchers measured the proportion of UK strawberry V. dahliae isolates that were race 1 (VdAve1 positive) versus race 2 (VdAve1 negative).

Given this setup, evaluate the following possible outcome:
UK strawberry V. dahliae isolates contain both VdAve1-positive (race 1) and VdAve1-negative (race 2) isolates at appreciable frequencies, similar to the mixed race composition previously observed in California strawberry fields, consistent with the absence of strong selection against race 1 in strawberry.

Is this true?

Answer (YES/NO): NO